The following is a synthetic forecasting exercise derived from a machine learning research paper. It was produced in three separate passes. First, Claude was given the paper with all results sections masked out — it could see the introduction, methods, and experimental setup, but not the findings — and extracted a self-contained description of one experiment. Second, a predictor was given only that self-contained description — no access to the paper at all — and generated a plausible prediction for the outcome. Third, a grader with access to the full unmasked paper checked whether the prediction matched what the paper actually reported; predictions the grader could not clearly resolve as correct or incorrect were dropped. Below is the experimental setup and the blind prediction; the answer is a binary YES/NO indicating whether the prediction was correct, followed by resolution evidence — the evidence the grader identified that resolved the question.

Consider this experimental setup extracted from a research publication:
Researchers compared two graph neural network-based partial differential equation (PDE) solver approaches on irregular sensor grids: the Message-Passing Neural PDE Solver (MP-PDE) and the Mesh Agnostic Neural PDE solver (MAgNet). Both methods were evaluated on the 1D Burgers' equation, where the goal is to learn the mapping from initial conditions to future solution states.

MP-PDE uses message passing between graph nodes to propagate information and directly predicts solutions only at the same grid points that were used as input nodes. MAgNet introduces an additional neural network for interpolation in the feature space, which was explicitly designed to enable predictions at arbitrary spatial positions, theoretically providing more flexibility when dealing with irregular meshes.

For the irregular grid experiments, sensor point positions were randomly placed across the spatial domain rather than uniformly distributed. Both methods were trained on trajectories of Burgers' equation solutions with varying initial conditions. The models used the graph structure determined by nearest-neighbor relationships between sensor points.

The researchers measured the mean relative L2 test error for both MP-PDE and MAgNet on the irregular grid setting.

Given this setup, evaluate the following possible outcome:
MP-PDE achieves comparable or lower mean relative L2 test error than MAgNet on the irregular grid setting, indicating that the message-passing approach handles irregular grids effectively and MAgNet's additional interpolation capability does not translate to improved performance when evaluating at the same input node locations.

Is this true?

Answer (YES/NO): YES